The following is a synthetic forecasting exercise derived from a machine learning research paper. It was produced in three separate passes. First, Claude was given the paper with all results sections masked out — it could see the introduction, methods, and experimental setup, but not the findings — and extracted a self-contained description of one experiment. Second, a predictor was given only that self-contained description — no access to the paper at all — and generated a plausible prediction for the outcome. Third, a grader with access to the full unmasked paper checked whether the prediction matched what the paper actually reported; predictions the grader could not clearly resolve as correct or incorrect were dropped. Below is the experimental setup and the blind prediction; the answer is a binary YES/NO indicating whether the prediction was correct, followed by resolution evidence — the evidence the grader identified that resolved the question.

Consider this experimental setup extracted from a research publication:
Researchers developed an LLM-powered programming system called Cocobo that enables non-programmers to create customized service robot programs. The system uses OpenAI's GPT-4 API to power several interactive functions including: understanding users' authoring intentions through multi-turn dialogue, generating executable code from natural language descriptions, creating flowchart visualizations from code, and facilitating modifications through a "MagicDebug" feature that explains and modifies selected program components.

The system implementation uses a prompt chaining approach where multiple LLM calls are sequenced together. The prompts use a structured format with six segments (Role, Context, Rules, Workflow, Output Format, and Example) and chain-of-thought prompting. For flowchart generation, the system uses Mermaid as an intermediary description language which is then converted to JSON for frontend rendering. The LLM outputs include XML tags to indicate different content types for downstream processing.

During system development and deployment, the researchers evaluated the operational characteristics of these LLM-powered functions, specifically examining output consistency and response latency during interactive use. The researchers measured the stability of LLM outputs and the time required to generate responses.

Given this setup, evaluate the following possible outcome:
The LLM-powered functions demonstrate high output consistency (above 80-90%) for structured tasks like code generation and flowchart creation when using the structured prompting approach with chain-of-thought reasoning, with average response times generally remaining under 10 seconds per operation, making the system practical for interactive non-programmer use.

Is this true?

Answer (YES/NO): NO